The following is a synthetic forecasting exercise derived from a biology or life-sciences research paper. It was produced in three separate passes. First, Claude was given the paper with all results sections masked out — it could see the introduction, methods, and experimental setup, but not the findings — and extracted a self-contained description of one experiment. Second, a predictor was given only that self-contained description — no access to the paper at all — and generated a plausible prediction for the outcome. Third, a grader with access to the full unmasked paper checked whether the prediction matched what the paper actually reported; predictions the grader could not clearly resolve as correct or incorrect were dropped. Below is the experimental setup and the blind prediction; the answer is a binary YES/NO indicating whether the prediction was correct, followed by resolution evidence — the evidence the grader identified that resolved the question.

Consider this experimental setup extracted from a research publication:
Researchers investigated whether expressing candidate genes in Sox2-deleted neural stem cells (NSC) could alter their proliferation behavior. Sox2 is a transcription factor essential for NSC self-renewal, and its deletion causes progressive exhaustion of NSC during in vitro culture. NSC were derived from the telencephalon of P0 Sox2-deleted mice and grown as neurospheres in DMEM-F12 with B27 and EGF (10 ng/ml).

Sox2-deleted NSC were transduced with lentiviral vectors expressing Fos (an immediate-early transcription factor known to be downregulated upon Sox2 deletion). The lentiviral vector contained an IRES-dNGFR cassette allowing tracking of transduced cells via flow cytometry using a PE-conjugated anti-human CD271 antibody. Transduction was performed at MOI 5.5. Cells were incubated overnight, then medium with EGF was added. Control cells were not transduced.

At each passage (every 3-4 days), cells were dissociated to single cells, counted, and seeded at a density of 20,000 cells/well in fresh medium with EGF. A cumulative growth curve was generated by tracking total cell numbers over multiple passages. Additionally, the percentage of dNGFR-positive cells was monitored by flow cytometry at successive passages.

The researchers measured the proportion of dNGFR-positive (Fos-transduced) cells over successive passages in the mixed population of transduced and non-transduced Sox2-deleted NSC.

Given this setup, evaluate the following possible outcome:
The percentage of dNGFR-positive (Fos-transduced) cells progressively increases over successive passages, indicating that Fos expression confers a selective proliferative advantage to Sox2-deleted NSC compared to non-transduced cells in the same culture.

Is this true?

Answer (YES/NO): YES